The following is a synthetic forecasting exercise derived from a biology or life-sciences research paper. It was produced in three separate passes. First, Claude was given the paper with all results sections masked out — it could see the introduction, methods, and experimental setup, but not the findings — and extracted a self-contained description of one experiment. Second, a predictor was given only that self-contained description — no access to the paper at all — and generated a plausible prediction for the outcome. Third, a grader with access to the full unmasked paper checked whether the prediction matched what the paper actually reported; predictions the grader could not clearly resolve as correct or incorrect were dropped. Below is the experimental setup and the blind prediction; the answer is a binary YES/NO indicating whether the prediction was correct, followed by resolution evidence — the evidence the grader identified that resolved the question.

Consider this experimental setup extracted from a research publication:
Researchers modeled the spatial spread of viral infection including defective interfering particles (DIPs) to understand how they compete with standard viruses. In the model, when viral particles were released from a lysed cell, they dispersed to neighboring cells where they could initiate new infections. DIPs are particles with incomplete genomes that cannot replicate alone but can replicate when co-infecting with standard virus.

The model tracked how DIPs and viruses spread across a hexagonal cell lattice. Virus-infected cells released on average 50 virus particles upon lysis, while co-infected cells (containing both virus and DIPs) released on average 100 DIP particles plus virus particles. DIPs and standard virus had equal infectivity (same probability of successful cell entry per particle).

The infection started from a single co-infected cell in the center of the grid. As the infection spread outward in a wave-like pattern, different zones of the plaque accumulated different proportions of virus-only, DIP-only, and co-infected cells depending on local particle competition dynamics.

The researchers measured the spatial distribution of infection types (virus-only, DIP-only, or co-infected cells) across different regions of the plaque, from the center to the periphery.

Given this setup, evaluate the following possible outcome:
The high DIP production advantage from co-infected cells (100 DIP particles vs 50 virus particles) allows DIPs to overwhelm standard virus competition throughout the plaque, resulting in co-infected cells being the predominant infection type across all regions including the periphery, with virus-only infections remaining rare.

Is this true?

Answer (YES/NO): NO